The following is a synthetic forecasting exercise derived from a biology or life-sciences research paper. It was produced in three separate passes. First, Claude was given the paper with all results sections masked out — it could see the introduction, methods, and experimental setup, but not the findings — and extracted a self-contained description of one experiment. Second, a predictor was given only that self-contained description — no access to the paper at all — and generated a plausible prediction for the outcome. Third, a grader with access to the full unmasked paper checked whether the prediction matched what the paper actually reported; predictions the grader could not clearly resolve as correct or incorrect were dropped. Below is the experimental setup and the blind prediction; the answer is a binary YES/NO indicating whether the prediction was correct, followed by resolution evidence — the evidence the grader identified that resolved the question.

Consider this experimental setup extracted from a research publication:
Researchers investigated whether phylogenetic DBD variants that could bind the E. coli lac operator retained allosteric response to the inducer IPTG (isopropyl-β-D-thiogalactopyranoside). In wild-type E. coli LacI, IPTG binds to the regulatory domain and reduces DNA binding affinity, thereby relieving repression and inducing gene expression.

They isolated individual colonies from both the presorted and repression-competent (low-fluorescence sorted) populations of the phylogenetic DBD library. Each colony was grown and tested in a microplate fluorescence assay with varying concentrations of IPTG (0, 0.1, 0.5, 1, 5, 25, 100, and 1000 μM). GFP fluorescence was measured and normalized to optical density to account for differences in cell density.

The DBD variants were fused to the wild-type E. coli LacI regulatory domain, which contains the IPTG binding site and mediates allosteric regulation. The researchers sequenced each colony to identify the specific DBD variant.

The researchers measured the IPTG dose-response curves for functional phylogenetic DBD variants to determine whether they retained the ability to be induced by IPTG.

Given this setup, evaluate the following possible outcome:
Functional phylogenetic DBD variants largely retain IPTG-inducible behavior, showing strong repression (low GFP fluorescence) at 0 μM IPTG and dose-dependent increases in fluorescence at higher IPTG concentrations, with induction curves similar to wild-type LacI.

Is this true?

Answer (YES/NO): NO